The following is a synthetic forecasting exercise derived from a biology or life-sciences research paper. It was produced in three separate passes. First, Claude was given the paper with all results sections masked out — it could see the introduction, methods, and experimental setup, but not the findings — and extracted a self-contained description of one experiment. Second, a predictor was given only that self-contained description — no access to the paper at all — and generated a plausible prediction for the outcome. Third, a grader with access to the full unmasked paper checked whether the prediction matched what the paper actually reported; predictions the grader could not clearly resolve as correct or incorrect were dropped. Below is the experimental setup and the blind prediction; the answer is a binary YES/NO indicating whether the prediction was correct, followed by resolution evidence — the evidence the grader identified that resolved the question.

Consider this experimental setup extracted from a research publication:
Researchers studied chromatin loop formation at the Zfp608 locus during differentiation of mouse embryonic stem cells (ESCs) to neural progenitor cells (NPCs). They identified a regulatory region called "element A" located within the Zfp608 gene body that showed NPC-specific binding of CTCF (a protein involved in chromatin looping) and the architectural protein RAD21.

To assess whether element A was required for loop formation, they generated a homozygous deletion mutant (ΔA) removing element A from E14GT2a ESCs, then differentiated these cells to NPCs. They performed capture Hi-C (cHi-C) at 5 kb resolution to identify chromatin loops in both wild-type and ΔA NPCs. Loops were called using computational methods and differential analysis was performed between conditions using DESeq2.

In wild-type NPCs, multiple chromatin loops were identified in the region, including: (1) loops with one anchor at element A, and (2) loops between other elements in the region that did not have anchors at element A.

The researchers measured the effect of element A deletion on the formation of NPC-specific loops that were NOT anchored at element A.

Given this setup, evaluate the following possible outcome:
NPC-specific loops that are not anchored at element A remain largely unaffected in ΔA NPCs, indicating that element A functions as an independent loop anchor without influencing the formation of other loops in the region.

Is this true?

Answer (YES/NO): NO